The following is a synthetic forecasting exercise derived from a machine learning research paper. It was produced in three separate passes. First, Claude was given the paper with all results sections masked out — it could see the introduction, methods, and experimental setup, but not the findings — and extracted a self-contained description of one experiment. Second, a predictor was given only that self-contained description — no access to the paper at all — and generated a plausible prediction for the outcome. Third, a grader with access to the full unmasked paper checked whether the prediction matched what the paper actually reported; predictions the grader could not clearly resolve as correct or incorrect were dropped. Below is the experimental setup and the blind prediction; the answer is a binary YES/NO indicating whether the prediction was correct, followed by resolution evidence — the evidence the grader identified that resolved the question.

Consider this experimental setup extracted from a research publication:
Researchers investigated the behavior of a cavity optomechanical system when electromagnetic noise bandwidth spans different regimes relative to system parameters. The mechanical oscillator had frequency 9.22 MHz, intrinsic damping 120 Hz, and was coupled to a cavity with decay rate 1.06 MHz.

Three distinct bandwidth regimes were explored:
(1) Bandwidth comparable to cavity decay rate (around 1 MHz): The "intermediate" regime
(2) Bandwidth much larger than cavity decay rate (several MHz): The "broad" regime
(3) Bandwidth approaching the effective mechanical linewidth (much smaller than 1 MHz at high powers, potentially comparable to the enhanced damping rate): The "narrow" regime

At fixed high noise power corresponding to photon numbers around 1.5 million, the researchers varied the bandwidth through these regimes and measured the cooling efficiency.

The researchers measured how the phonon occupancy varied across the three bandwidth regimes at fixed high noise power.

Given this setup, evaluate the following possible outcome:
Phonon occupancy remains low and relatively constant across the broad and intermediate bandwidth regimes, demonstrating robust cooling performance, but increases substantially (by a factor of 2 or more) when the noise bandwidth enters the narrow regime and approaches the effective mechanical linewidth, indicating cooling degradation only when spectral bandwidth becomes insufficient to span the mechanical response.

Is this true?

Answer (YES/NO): NO